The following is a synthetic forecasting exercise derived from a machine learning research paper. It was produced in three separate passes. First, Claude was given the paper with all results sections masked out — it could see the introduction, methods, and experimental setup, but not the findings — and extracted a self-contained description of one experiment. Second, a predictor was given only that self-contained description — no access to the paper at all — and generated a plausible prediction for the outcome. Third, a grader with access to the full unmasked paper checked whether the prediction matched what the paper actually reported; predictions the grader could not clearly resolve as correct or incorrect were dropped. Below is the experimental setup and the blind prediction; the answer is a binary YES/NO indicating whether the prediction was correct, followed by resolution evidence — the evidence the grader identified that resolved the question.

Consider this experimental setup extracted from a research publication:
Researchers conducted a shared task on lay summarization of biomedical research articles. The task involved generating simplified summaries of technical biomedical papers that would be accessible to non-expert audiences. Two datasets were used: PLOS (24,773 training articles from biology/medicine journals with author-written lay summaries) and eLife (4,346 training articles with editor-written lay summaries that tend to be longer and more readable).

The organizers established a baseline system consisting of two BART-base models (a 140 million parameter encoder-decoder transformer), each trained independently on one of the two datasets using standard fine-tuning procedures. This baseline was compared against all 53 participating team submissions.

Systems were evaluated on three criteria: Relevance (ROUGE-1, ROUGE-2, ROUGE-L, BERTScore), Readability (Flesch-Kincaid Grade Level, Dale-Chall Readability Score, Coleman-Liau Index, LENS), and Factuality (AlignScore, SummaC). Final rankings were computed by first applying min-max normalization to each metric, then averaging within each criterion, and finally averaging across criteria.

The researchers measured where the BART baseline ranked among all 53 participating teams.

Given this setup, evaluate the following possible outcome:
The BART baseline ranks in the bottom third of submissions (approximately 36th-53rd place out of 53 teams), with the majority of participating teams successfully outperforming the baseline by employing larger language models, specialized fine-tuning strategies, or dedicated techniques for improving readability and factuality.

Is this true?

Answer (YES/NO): NO